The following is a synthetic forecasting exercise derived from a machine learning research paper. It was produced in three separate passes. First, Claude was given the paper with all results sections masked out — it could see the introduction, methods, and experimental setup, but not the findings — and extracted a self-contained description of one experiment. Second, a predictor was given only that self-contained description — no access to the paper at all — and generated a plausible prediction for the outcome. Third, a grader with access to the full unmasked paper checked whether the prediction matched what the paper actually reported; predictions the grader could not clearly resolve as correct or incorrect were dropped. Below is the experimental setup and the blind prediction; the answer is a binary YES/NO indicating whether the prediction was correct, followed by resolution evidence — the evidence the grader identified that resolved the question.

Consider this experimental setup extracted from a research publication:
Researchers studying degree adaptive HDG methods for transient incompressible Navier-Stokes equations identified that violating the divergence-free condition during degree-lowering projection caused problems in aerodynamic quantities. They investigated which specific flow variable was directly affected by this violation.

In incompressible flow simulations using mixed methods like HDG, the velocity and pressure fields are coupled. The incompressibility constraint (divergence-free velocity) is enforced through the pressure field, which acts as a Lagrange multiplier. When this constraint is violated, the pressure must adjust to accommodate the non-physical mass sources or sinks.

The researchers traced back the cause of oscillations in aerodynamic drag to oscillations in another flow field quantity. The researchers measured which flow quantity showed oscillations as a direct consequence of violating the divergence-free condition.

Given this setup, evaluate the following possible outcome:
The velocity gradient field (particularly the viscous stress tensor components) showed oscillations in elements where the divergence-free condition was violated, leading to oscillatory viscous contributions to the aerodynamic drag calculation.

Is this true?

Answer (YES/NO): NO